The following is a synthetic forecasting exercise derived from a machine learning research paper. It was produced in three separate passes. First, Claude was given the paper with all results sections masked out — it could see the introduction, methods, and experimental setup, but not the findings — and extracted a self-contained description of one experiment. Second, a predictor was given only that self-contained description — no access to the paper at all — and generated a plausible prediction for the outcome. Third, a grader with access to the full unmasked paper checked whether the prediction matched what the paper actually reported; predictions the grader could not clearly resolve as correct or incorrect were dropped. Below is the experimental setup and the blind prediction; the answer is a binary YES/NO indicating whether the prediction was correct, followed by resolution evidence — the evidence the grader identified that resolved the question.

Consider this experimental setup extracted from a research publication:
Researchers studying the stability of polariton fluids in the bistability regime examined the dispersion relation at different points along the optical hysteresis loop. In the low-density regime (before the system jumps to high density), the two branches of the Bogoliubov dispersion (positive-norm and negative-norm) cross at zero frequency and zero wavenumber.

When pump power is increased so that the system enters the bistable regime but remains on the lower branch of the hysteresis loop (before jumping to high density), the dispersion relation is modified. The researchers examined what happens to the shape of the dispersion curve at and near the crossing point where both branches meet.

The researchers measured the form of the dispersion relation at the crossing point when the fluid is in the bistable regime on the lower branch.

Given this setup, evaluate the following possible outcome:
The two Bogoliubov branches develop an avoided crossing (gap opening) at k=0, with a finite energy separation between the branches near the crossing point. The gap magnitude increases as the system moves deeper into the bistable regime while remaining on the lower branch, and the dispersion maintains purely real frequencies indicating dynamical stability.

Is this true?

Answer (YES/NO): NO